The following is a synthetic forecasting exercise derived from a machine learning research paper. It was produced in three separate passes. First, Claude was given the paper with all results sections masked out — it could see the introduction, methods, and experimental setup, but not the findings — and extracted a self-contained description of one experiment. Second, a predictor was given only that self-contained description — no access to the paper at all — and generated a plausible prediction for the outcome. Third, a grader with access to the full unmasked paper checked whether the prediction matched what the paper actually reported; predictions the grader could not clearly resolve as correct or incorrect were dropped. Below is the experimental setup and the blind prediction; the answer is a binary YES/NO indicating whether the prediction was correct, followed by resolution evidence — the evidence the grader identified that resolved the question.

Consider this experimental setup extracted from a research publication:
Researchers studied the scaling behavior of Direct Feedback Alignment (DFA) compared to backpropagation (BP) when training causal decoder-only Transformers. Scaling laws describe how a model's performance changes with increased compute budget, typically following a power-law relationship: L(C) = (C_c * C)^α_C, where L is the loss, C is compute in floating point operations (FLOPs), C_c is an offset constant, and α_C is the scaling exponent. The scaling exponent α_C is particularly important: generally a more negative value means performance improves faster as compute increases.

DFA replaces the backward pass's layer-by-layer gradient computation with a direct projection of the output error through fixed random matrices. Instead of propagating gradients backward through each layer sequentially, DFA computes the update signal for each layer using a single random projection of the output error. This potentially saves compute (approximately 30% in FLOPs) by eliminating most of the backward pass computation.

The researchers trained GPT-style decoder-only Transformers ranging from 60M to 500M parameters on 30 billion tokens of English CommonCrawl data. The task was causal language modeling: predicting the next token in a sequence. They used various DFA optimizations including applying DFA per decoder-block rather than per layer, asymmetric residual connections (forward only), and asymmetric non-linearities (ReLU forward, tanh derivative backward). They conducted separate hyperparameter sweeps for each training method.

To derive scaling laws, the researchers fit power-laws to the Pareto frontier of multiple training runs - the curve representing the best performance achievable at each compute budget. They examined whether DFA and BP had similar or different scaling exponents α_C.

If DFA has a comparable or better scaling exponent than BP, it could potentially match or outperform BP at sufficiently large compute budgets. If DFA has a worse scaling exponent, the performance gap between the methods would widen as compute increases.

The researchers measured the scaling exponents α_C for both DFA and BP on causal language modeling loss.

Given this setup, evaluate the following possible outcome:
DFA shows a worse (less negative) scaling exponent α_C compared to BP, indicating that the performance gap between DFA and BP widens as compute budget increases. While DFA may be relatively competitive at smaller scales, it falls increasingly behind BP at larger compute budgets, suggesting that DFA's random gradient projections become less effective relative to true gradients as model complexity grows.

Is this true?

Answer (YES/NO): YES